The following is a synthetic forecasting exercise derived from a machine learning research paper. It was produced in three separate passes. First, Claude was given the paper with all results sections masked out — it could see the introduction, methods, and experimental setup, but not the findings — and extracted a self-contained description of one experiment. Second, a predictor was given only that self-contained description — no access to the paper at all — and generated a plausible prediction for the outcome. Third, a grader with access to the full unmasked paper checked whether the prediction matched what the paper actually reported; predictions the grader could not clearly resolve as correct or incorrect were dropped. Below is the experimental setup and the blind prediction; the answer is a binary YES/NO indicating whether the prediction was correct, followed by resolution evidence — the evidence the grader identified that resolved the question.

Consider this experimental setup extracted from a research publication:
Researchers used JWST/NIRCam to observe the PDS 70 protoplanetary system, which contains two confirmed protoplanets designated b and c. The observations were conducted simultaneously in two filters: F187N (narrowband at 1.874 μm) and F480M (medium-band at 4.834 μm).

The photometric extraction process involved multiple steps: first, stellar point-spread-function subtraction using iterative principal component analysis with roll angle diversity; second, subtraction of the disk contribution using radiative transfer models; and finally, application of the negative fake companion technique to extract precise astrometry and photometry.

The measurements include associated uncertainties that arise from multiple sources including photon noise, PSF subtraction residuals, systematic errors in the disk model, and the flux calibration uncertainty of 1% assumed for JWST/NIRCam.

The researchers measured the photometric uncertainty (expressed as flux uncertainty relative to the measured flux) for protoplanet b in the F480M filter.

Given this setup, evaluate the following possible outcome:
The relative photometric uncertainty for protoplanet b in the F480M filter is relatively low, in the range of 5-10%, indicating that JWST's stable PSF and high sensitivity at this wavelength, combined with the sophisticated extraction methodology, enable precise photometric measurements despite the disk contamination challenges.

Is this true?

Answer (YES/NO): NO